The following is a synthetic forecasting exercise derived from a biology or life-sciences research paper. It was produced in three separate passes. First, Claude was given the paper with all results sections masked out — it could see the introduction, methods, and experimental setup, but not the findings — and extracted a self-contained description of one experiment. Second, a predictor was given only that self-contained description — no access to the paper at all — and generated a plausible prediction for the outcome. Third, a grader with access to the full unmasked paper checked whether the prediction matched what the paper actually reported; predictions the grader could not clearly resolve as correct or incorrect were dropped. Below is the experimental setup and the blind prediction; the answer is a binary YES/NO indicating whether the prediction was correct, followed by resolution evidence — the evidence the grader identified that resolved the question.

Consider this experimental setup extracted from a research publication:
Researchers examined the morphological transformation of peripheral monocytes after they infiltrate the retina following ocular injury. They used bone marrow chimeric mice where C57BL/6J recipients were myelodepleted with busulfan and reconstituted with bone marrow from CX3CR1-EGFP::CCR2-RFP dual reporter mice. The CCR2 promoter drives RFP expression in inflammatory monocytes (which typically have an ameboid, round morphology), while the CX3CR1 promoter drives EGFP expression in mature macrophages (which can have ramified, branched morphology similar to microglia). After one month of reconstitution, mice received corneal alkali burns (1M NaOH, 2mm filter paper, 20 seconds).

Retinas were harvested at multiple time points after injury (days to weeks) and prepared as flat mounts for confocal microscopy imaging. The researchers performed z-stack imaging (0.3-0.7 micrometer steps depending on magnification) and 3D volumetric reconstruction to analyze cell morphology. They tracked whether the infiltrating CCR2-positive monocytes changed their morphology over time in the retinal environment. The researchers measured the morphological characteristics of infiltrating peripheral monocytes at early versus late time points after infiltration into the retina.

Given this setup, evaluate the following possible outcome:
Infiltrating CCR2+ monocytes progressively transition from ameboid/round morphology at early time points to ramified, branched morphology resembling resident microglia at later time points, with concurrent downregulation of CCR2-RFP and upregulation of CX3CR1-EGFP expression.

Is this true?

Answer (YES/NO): YES